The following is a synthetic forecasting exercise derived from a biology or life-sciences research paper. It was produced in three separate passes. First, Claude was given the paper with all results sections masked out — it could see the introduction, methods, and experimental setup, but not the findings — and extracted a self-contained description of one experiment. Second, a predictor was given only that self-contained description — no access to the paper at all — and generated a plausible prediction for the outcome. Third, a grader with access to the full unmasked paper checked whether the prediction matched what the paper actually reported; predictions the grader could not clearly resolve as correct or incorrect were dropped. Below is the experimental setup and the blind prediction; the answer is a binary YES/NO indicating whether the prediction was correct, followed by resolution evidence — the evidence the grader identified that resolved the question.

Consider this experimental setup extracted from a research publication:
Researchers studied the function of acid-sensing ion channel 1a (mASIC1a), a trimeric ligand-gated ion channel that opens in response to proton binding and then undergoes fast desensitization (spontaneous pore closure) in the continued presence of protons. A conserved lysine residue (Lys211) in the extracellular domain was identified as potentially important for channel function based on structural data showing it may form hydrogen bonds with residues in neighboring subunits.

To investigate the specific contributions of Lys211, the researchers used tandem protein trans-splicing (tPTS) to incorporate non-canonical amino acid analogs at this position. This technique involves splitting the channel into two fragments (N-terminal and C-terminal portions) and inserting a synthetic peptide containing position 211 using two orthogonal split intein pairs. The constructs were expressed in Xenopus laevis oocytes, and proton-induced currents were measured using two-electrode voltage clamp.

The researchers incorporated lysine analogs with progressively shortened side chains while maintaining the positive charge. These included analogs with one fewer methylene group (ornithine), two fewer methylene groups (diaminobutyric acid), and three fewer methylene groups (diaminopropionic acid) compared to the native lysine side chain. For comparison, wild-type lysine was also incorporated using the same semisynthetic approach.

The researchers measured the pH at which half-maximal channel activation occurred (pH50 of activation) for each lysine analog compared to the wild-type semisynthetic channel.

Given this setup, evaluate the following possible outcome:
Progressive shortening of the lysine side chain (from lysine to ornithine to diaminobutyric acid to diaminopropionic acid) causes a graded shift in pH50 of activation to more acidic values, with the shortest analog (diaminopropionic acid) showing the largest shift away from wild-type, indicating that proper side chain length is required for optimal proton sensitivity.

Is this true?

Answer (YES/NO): NO